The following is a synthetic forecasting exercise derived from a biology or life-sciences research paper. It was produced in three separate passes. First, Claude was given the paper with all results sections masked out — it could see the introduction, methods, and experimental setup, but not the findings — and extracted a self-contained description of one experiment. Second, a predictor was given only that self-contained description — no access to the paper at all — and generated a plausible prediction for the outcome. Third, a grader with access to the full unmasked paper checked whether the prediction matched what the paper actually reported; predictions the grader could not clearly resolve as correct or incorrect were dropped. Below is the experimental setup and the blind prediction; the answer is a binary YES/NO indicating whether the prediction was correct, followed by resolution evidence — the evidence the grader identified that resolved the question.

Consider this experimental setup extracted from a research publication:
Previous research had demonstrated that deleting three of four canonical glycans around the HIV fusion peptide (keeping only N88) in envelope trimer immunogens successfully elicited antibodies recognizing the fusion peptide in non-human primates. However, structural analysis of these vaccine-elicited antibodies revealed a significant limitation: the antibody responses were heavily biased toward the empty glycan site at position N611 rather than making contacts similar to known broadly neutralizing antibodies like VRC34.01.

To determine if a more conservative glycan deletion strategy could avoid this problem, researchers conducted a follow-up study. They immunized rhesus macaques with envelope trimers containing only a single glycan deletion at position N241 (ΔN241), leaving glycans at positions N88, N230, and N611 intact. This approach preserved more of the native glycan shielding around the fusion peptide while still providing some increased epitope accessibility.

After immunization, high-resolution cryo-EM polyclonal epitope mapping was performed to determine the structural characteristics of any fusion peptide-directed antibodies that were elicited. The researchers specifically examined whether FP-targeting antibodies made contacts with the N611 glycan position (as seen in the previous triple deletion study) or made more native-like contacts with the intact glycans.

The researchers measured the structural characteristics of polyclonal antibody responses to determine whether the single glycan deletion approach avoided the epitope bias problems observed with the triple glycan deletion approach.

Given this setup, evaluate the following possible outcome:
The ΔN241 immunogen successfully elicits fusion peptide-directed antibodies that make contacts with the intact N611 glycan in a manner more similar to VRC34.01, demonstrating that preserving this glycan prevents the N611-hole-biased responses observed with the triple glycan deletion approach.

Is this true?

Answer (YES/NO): NO